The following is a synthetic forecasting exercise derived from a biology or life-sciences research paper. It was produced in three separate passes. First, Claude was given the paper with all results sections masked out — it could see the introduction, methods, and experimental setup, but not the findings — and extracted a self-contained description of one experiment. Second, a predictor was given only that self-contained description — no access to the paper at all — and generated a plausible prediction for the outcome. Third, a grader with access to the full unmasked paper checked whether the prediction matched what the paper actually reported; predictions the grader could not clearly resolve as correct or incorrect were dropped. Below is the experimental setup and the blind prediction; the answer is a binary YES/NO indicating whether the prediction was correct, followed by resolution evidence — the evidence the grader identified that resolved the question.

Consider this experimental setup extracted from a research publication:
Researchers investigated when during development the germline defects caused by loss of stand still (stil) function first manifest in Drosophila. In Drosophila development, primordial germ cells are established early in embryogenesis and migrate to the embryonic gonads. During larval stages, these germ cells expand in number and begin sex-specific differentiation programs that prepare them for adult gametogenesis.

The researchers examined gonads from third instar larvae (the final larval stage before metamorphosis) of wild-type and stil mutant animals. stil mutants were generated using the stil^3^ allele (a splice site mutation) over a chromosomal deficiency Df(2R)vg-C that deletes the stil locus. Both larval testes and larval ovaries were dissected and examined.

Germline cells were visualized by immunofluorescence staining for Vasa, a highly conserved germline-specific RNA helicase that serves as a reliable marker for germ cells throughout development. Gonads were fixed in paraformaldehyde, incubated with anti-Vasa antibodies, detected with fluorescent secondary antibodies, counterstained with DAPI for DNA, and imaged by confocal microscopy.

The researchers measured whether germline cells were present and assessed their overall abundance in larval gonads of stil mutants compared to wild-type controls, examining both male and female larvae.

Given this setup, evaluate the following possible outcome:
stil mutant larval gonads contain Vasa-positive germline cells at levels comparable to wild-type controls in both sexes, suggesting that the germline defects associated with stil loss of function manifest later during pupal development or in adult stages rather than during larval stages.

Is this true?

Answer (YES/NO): NO